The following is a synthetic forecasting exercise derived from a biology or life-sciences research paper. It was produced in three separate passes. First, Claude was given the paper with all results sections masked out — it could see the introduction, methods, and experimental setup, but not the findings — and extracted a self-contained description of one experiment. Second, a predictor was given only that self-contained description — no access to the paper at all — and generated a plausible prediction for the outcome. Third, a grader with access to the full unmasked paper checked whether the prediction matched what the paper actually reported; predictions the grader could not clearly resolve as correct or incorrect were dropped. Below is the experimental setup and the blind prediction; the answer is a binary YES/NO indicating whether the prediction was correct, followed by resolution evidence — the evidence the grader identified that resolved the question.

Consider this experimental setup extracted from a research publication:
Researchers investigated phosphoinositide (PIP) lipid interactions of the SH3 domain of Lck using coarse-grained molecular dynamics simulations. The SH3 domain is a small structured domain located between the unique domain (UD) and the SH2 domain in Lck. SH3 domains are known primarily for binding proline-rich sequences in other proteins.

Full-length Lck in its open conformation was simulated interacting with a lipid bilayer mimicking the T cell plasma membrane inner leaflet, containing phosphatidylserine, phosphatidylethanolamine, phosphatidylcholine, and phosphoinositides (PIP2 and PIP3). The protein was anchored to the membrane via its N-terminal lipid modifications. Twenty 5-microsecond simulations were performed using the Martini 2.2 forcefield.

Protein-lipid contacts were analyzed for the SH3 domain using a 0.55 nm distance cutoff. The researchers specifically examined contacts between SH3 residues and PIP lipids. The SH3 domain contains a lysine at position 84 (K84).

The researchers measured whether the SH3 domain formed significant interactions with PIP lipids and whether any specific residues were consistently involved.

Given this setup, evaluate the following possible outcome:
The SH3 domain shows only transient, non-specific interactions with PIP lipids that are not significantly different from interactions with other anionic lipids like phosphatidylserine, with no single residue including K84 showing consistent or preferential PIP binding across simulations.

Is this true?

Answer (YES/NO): NO